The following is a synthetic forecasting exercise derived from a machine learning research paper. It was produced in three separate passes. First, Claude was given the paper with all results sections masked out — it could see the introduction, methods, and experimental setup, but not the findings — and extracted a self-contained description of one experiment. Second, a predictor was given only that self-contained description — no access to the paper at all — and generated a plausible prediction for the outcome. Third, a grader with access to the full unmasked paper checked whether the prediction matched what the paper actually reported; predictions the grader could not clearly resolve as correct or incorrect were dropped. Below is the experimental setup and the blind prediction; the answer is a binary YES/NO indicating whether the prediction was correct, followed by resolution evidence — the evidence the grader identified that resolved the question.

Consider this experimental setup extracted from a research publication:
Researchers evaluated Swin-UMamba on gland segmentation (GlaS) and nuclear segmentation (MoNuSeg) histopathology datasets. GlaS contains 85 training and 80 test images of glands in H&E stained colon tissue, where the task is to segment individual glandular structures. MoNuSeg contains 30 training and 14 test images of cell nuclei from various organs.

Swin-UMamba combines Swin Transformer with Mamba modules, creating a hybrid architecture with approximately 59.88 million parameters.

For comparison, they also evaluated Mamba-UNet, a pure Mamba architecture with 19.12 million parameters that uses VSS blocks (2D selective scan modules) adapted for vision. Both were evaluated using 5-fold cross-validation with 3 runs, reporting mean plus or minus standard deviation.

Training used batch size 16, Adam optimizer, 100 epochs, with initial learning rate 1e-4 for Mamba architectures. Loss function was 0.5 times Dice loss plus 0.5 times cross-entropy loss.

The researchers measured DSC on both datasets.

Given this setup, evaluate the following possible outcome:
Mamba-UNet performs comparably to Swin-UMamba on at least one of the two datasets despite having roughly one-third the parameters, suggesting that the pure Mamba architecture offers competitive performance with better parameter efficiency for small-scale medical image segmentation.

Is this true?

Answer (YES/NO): NO